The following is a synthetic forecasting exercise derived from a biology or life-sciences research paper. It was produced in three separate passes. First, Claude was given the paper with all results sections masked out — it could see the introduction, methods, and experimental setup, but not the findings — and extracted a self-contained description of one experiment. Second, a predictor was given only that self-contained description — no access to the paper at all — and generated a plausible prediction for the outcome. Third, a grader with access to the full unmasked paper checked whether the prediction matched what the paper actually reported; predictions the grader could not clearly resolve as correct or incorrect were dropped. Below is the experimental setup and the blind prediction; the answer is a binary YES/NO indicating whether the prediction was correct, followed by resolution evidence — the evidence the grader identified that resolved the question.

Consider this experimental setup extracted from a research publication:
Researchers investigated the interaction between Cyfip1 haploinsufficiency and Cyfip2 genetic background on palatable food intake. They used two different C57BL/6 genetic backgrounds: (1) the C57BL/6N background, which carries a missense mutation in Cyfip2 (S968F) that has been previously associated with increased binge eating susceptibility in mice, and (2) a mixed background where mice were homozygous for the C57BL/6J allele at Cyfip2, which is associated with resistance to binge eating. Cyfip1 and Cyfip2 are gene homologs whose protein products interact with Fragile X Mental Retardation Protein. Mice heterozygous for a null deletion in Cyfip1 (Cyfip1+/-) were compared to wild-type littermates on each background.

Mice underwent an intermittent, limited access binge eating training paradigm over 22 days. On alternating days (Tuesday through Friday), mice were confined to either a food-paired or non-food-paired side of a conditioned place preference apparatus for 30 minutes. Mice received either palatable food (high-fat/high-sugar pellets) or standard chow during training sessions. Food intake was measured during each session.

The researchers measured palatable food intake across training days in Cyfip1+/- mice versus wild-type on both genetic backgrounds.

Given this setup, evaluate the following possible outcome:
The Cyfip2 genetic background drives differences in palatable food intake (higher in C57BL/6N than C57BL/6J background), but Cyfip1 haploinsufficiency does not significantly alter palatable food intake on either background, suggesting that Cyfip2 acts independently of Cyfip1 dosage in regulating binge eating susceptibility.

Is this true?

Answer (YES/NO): NO